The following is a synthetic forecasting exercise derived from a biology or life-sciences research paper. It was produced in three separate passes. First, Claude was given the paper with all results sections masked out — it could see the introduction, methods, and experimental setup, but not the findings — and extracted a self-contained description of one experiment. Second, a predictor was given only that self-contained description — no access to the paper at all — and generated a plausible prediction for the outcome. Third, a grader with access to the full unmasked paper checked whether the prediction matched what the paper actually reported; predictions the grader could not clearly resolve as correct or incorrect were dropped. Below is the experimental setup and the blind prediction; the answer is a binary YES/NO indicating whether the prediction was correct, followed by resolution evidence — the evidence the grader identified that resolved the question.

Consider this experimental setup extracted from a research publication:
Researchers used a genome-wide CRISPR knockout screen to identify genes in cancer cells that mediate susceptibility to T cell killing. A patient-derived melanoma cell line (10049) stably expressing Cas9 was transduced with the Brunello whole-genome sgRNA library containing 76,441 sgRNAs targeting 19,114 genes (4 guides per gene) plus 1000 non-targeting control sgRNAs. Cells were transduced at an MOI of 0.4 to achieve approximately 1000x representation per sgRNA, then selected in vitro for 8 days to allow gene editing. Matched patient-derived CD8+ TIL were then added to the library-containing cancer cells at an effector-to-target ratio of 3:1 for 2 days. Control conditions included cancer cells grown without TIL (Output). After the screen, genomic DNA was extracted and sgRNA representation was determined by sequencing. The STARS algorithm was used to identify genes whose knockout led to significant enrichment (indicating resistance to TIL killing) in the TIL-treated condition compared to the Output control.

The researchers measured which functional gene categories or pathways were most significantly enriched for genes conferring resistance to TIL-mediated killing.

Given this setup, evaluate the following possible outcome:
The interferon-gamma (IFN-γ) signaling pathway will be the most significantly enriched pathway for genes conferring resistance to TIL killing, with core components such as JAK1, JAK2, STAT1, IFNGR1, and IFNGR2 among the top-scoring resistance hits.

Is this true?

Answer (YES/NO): NO